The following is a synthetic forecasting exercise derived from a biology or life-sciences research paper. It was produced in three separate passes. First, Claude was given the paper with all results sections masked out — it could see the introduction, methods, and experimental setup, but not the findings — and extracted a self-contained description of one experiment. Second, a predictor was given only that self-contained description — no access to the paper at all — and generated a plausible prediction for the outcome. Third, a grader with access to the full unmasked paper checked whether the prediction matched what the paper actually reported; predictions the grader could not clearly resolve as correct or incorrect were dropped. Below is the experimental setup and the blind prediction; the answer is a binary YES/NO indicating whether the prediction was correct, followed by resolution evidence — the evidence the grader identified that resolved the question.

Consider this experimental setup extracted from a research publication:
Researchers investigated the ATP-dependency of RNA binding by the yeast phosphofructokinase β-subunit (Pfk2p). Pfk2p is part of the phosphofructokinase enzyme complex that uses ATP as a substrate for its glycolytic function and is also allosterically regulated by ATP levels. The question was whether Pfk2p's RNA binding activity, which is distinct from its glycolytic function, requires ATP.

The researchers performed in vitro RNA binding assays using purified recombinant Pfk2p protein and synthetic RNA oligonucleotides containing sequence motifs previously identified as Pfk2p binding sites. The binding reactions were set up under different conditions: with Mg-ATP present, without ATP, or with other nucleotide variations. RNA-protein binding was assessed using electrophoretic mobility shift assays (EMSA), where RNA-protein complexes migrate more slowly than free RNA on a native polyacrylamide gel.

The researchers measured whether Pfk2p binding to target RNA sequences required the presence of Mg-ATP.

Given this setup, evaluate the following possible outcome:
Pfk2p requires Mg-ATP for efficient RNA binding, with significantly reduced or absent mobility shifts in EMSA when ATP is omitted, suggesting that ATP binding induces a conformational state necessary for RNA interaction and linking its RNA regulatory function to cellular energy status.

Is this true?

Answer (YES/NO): YES